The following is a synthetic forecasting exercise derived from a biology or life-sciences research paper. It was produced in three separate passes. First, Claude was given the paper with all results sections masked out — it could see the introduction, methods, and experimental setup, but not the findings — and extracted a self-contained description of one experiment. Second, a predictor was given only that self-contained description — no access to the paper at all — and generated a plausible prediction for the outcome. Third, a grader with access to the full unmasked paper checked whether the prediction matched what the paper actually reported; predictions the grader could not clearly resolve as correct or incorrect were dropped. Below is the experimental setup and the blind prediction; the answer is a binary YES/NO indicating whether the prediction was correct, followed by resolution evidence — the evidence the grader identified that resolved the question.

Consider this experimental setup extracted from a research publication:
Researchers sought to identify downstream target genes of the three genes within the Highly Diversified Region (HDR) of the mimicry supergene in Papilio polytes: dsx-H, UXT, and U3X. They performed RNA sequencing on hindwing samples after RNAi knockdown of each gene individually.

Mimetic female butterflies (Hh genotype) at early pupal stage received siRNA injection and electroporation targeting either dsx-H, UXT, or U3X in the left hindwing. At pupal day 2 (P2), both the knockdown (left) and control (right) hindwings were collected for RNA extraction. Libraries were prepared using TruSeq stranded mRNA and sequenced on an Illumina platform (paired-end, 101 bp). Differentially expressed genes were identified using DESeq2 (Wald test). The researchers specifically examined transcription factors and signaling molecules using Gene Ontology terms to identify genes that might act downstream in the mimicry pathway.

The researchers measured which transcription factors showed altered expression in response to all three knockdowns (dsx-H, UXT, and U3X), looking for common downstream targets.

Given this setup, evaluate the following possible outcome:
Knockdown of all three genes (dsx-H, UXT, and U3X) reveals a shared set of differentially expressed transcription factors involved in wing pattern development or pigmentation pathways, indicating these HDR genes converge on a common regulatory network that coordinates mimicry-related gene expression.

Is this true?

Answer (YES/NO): YES